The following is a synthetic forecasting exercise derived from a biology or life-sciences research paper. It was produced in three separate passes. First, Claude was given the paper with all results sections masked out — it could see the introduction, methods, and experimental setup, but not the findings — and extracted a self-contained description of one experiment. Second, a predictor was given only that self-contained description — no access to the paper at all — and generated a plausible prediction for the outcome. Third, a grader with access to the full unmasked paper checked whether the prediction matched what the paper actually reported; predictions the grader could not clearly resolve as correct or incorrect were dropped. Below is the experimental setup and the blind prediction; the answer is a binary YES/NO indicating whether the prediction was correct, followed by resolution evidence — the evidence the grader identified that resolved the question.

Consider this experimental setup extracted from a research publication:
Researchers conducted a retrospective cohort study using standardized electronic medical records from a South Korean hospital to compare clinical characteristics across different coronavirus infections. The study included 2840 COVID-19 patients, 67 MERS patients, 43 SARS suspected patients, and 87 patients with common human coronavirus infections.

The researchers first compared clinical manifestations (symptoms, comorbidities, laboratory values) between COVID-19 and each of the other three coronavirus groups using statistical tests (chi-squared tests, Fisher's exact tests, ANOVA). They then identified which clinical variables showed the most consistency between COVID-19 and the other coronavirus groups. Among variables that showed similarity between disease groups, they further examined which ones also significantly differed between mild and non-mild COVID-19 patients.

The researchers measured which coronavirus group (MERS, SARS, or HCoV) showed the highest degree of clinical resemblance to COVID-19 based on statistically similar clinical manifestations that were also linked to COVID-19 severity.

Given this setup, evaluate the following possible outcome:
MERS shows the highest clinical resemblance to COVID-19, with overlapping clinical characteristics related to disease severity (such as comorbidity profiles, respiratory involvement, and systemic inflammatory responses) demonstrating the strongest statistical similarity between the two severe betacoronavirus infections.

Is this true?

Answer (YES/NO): NO